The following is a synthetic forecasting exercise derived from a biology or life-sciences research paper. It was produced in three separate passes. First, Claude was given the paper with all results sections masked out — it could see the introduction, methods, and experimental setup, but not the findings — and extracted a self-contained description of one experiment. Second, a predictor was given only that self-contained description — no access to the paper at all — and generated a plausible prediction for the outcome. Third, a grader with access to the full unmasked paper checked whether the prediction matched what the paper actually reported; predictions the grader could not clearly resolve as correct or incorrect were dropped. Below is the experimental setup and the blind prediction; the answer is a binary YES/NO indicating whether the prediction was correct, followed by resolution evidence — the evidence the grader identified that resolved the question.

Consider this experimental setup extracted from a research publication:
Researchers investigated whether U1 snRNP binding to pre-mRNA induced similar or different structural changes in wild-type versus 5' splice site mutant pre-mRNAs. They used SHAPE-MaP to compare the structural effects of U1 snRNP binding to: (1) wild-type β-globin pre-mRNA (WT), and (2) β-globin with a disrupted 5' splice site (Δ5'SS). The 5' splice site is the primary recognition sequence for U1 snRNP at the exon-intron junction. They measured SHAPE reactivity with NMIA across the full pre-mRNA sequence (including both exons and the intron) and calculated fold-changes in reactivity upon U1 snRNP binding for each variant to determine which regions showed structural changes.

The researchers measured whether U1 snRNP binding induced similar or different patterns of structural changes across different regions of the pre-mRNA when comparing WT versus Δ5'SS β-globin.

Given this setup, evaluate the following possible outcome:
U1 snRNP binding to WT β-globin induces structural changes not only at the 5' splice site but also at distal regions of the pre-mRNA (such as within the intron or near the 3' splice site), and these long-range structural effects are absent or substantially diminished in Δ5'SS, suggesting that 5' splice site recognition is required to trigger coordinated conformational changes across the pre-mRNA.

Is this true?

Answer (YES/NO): NO